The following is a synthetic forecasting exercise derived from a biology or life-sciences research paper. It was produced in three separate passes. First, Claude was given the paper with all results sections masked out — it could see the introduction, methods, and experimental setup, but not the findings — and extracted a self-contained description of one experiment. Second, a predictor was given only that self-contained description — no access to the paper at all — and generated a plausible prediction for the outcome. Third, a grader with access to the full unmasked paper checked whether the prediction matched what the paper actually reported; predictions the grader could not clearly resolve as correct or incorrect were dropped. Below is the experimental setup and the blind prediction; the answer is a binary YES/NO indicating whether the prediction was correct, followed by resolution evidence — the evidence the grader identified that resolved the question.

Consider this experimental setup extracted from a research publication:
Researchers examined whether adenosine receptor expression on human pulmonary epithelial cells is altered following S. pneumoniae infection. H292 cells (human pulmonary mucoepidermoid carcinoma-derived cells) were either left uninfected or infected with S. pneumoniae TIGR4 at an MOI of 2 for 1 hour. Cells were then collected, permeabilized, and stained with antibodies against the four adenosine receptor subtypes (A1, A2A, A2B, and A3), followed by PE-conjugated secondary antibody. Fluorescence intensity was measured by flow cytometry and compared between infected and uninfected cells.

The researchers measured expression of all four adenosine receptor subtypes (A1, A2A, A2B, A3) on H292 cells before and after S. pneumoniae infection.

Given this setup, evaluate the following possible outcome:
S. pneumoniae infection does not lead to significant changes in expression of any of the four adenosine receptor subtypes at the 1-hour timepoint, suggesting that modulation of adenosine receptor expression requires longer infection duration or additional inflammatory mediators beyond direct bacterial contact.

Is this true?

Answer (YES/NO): YES